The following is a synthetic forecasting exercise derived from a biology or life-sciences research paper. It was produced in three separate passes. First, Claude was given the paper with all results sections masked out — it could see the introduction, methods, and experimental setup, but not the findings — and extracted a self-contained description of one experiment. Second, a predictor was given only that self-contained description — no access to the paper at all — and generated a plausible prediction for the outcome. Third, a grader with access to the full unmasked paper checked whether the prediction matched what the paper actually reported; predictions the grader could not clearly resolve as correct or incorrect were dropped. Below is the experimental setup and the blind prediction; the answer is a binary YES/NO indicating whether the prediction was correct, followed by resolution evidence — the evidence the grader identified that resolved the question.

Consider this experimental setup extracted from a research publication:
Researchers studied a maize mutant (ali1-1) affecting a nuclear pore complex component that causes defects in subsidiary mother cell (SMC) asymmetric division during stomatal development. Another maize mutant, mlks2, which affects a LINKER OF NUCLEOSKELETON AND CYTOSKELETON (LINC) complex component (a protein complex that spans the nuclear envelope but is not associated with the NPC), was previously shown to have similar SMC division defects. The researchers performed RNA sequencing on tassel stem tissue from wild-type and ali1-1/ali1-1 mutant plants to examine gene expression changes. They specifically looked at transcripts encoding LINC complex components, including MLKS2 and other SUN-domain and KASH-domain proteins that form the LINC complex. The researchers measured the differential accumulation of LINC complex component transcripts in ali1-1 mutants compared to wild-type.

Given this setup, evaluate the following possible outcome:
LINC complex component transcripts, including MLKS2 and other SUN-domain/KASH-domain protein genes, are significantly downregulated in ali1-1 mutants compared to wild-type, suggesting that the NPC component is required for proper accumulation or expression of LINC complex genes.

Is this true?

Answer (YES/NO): NO